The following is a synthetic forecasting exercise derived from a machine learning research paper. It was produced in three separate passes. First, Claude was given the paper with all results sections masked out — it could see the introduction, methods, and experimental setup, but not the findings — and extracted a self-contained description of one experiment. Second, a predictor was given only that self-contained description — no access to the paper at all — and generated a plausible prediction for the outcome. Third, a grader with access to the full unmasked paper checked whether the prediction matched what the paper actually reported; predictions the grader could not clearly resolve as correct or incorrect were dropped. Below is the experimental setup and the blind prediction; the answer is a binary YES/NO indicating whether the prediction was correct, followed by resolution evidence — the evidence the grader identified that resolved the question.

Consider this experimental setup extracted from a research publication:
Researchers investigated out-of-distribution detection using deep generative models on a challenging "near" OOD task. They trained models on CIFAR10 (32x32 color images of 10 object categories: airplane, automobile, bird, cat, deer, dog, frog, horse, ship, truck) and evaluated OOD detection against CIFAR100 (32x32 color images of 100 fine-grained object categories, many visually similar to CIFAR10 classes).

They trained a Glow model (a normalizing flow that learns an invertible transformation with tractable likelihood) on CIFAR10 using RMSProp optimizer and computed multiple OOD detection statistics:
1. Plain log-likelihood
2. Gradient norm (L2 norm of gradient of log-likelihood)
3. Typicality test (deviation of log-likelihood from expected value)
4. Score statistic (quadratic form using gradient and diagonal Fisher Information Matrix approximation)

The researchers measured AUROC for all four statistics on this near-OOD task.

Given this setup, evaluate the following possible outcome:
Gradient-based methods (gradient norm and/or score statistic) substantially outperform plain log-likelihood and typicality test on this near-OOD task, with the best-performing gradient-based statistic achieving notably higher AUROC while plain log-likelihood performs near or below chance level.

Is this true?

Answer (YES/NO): NO